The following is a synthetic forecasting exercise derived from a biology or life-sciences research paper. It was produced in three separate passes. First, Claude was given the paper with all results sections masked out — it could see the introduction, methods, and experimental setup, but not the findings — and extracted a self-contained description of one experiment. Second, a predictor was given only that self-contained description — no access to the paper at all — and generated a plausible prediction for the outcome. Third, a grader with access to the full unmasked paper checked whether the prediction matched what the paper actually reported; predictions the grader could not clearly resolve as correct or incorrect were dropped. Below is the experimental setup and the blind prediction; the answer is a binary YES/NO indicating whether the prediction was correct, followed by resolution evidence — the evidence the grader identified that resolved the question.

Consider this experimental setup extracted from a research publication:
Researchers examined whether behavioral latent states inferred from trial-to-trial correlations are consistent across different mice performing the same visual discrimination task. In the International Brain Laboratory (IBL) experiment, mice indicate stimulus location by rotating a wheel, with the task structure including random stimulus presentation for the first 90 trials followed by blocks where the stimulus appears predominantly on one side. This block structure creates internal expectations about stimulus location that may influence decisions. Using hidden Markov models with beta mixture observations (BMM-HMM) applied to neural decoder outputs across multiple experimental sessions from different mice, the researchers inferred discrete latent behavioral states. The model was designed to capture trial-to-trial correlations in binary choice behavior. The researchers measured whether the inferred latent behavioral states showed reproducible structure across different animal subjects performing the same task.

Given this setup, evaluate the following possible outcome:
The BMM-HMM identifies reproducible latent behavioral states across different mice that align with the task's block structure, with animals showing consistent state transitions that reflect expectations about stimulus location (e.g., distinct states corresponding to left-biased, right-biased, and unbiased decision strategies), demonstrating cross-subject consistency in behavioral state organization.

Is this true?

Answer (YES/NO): YES